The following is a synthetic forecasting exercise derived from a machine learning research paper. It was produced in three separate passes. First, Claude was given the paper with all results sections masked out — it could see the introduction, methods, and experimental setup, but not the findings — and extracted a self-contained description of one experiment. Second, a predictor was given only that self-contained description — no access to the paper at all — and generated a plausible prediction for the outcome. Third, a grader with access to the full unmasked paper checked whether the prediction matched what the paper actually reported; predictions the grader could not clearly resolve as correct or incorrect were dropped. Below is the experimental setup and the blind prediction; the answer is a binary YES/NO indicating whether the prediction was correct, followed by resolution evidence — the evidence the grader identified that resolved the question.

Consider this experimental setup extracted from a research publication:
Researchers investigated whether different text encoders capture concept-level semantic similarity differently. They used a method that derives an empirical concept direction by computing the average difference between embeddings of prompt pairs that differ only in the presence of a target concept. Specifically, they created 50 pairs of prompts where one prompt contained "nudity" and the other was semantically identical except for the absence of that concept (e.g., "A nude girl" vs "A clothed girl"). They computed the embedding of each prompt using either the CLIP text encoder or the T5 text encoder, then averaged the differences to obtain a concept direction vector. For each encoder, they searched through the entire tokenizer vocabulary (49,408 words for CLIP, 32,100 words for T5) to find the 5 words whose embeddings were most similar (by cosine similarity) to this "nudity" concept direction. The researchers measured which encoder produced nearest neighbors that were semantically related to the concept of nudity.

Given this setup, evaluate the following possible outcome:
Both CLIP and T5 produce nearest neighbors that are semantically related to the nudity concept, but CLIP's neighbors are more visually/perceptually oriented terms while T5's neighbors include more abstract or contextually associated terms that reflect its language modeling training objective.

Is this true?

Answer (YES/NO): NO